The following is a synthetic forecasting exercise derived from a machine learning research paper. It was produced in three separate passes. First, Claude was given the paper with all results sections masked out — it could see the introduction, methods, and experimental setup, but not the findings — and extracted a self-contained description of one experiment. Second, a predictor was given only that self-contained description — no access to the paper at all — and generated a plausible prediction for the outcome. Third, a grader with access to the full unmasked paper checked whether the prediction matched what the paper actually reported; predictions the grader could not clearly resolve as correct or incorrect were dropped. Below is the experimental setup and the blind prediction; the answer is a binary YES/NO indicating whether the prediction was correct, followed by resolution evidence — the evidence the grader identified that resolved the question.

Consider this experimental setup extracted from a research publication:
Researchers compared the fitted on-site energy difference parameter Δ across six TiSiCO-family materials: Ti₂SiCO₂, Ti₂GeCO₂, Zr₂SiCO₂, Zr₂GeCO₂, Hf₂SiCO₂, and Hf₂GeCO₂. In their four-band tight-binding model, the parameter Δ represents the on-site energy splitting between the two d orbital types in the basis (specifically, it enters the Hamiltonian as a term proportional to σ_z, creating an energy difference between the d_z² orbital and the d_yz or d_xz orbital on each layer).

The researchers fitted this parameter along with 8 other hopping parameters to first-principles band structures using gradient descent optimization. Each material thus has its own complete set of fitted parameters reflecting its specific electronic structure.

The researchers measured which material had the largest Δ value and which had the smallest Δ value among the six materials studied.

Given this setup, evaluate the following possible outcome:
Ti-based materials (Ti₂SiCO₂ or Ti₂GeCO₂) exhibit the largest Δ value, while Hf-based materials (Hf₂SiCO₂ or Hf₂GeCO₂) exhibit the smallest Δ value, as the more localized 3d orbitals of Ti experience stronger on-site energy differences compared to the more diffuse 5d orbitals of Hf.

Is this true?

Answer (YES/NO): YES